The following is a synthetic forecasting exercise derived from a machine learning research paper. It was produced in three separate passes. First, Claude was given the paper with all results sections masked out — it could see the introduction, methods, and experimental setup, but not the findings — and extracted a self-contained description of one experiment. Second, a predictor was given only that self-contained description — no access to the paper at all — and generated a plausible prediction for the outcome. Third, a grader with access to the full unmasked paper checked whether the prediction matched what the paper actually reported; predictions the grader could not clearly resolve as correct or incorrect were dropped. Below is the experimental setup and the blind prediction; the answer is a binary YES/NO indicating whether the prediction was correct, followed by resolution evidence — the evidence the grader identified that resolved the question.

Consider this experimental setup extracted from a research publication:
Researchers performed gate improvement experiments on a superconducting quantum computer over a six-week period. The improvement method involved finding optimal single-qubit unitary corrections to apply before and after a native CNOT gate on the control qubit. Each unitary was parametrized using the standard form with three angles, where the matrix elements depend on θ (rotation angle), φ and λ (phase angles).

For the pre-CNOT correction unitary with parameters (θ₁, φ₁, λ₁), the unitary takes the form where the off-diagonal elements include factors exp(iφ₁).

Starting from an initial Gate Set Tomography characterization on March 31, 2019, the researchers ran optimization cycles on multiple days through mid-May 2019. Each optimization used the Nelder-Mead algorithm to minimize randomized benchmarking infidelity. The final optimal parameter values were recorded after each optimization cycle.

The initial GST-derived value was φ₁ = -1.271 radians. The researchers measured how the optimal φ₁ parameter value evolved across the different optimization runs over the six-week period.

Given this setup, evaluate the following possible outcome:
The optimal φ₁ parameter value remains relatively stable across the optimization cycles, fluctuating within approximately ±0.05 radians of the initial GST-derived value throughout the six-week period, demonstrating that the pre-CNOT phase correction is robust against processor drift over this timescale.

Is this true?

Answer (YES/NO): NO